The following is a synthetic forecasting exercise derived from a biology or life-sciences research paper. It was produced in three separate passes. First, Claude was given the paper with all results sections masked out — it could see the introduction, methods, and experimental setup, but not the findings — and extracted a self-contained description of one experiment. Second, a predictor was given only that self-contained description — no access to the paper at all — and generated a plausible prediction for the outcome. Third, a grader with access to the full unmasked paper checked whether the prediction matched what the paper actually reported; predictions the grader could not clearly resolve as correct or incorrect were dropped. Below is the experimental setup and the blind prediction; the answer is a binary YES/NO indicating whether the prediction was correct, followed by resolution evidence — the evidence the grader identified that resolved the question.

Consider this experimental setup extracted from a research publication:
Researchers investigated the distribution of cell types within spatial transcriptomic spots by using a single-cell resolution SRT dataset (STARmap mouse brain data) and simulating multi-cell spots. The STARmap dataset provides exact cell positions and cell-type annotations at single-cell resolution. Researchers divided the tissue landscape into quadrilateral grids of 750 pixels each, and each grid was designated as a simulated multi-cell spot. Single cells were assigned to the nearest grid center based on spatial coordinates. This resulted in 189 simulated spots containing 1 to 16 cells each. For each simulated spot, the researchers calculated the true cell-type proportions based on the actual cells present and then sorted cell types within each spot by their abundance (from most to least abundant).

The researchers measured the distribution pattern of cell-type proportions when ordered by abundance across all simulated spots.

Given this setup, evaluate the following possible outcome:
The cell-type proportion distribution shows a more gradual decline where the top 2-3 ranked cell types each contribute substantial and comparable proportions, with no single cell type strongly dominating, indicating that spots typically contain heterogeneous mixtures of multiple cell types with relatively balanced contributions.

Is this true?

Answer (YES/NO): NO